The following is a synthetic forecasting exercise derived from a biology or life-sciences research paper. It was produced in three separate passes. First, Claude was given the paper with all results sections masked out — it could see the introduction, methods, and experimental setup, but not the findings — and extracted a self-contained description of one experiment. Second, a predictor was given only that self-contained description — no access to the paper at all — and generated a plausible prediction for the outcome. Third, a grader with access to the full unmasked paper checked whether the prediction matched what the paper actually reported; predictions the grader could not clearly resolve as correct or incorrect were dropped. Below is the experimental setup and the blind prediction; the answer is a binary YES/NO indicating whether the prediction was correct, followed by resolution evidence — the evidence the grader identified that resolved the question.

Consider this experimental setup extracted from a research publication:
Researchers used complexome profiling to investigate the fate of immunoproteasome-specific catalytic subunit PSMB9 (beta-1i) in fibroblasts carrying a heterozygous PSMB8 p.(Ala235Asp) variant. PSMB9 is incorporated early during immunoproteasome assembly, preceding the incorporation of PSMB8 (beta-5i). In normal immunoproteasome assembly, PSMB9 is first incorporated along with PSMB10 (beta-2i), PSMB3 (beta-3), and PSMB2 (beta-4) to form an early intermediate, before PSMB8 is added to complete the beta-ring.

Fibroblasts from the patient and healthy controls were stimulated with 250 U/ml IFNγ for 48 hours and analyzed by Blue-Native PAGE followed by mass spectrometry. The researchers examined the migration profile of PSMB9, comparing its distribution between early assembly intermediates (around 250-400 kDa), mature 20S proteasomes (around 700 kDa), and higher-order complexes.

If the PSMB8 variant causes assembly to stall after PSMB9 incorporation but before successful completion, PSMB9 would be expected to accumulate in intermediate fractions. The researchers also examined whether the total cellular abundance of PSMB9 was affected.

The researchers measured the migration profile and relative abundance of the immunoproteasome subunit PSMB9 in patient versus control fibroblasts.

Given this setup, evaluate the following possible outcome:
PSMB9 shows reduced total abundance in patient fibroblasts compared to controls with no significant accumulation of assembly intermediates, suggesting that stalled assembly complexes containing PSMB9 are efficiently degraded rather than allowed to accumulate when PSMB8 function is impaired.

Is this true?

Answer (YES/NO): NO